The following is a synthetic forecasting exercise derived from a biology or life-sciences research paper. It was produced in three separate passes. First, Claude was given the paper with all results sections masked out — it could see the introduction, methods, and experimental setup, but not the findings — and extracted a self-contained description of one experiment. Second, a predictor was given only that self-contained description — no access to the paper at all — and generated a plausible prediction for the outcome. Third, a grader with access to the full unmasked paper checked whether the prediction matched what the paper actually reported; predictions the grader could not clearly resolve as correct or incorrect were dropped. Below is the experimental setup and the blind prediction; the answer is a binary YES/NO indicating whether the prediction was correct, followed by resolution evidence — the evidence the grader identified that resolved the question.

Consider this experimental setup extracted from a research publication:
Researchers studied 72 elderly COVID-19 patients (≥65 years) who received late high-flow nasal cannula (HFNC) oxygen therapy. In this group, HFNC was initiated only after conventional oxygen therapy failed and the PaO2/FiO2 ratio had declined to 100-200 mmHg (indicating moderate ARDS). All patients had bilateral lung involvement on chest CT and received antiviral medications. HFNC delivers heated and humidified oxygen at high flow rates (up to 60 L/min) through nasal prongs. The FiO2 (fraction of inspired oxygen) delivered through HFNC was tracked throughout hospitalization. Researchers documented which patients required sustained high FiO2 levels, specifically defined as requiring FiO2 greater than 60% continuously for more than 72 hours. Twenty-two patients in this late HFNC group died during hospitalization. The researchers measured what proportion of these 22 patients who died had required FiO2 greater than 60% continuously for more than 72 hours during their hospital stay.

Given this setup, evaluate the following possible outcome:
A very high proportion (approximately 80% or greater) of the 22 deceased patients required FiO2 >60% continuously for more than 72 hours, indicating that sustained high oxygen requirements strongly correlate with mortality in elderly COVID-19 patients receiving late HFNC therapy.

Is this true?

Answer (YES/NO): YES